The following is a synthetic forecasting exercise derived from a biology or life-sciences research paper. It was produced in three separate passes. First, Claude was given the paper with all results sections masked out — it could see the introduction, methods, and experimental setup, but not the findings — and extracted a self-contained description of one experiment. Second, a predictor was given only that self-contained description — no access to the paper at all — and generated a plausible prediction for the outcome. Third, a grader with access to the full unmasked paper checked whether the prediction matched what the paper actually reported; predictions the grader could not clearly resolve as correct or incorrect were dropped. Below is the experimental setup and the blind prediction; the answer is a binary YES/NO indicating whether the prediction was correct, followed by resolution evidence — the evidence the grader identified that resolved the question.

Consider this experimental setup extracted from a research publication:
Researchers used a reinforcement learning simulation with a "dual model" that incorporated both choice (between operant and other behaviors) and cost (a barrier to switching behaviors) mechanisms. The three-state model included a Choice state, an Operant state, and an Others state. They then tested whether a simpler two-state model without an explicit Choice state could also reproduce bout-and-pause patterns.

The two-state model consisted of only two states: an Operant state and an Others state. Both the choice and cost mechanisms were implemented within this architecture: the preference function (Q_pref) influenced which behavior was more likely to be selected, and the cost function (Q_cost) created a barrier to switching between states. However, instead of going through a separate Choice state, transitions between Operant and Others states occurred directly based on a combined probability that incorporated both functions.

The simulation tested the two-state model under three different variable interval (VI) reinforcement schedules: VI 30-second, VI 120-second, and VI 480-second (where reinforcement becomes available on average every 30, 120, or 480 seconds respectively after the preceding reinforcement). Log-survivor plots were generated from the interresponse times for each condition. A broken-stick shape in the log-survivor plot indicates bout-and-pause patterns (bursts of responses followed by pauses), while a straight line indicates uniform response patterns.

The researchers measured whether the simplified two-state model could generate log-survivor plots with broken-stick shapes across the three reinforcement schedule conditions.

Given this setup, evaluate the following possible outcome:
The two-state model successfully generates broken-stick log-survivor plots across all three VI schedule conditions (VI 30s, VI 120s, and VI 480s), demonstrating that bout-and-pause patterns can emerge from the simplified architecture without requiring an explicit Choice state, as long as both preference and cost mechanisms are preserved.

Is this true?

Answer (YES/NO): YES